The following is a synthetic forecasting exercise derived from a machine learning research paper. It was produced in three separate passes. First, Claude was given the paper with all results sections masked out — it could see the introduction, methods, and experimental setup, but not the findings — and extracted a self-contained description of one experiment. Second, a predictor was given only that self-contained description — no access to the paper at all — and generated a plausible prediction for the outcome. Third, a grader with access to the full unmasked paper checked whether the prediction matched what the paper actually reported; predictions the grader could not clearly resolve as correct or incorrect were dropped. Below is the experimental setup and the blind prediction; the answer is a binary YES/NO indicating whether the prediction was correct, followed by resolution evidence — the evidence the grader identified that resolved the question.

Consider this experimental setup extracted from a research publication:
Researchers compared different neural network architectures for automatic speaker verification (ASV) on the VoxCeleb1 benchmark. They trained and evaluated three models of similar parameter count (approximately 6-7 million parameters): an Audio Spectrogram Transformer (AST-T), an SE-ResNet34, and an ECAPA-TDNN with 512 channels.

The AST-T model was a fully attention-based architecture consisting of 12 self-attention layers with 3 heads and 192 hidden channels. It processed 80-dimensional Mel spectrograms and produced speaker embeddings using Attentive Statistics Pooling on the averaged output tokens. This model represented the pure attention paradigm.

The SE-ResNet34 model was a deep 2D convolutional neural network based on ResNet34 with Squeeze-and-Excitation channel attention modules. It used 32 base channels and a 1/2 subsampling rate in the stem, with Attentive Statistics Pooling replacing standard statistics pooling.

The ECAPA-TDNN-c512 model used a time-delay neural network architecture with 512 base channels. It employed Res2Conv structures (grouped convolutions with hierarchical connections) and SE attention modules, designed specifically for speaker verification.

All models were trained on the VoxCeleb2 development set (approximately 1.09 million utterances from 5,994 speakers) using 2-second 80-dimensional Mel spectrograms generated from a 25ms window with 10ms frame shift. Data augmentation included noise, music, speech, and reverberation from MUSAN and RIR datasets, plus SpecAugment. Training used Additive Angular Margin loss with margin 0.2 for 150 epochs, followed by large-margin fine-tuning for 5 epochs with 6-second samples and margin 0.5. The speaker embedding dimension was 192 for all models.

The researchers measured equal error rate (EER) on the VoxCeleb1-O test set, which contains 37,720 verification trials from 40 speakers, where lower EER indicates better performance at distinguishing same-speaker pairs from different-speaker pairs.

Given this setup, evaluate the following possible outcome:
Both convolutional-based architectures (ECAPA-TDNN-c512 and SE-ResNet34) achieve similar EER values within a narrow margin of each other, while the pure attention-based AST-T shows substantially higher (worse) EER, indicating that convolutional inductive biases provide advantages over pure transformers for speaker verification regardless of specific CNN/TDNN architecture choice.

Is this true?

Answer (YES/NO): NO